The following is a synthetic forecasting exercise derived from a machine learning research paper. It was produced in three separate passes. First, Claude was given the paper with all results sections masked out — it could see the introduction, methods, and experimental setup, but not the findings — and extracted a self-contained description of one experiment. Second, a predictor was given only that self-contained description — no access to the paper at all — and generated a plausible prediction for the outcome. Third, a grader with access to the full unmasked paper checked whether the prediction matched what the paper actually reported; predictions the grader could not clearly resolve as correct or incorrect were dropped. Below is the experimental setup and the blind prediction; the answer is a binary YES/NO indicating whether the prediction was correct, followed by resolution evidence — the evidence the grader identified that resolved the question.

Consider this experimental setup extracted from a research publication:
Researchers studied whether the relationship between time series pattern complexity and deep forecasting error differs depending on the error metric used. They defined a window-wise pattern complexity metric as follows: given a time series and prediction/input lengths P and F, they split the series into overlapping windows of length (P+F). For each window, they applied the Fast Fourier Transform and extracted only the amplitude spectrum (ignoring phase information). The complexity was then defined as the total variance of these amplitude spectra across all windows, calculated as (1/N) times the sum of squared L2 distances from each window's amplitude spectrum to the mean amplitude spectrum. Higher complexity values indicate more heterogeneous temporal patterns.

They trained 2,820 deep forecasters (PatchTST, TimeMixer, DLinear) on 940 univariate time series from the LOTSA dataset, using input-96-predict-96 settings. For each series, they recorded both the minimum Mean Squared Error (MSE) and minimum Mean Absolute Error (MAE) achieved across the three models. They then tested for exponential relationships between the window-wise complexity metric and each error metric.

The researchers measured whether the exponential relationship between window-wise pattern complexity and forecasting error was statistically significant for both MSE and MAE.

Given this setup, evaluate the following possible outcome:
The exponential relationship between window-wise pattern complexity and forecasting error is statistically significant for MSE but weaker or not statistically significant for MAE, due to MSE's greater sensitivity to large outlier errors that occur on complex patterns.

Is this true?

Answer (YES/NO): NO